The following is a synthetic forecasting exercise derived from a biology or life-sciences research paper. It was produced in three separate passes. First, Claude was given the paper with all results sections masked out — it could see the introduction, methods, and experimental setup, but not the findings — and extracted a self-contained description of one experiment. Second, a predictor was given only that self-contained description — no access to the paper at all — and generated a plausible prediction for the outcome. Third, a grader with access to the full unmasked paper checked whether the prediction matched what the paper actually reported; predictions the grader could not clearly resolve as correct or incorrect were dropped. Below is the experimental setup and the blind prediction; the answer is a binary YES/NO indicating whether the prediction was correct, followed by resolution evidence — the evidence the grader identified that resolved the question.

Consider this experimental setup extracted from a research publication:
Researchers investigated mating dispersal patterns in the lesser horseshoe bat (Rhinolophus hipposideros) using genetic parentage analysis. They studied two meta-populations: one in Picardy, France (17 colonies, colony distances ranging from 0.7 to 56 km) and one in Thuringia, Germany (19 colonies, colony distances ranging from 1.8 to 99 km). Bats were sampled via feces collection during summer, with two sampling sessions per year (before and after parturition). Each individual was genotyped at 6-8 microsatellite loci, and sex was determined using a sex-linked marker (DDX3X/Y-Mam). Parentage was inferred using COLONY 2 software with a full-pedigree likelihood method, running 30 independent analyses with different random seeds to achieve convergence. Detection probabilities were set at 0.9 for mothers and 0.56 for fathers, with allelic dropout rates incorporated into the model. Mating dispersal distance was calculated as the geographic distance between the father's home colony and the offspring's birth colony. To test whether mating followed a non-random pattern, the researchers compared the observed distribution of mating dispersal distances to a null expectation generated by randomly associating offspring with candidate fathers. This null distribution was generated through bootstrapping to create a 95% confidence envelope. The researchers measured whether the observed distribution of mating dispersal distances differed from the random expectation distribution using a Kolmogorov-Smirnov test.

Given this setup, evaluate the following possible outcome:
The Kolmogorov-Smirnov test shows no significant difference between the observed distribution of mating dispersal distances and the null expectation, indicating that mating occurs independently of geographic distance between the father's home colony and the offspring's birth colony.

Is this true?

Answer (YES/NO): NO